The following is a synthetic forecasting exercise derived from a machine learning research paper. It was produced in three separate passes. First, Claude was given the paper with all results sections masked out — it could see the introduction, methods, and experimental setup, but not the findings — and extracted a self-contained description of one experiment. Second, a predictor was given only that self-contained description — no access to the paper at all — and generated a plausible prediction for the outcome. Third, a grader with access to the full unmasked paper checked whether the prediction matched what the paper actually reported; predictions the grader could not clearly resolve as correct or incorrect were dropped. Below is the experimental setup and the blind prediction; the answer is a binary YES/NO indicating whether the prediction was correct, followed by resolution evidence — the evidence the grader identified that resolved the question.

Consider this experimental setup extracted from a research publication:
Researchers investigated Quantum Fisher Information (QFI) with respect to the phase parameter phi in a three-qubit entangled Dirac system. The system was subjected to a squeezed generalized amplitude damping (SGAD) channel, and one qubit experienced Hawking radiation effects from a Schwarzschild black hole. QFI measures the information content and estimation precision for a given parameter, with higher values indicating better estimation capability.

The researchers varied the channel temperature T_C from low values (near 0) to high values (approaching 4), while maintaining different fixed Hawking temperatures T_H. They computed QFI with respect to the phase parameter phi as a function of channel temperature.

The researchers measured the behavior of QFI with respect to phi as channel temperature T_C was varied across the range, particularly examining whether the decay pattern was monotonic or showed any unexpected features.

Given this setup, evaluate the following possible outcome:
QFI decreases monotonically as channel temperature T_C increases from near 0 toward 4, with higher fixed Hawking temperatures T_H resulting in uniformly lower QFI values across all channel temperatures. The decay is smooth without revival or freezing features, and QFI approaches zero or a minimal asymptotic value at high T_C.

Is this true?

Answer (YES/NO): NO